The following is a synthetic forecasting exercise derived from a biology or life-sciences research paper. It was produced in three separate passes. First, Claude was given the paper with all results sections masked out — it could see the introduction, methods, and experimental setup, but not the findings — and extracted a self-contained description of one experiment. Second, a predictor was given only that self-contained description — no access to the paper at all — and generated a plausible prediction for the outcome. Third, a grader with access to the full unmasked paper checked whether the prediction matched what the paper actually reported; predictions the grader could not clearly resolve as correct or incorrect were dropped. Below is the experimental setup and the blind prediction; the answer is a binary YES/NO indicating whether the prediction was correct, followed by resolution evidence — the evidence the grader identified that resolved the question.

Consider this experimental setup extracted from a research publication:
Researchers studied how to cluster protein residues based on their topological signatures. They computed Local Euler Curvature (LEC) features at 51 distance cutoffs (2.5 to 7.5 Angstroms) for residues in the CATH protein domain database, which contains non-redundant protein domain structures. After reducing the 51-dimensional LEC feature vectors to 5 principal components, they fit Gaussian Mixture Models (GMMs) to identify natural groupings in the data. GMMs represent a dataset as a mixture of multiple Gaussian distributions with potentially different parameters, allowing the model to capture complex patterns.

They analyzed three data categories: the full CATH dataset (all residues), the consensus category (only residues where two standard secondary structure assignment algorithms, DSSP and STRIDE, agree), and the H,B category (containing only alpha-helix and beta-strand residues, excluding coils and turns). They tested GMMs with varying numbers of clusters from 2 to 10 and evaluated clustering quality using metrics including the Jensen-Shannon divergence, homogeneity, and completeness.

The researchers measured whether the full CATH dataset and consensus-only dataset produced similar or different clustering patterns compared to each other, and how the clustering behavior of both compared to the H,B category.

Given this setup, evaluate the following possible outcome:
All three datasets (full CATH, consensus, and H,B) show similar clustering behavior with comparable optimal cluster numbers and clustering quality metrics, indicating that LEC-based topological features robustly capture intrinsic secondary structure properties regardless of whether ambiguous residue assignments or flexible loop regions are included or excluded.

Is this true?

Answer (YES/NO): NO